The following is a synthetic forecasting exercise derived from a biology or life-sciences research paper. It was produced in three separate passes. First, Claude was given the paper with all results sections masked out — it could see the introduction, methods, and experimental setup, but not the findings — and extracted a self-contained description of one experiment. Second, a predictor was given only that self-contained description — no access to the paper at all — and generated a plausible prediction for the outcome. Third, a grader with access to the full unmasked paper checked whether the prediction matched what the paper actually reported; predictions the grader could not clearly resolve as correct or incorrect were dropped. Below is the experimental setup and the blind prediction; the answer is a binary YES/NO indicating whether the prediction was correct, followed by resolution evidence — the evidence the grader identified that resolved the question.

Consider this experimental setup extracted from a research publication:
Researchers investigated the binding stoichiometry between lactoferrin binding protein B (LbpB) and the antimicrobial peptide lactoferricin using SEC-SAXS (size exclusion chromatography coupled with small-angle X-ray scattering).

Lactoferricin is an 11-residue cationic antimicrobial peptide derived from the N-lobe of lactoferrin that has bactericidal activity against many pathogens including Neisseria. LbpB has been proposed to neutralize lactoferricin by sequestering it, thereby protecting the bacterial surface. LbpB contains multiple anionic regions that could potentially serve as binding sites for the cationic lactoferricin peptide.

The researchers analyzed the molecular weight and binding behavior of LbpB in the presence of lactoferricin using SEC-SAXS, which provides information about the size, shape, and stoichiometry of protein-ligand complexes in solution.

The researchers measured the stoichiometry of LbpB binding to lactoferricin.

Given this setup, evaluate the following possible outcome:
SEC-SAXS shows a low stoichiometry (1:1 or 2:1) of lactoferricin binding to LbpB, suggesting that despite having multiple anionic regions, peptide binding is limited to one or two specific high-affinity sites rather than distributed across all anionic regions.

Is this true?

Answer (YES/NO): YES